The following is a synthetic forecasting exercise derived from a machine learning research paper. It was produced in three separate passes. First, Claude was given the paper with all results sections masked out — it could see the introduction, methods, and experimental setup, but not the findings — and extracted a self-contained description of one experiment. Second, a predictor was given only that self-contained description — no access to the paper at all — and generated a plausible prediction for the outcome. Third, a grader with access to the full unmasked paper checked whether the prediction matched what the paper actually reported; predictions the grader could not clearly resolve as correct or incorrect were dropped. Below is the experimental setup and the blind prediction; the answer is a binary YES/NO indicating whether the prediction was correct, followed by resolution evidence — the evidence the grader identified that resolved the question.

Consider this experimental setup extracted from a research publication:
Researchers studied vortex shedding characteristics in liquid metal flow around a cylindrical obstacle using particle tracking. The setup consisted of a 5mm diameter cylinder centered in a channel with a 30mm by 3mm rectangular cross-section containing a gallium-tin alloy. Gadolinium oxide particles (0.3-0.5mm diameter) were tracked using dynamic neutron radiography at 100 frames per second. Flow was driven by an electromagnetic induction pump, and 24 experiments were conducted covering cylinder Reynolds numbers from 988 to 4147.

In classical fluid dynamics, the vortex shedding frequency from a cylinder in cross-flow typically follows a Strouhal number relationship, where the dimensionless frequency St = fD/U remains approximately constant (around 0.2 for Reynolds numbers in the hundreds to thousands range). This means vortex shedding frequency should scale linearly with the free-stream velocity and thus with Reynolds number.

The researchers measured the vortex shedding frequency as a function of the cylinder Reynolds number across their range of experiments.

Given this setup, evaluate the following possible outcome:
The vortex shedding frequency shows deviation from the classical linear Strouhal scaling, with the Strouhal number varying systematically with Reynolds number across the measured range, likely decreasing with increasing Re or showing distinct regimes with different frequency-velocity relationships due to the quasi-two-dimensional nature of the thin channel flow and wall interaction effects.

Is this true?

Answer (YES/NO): NO